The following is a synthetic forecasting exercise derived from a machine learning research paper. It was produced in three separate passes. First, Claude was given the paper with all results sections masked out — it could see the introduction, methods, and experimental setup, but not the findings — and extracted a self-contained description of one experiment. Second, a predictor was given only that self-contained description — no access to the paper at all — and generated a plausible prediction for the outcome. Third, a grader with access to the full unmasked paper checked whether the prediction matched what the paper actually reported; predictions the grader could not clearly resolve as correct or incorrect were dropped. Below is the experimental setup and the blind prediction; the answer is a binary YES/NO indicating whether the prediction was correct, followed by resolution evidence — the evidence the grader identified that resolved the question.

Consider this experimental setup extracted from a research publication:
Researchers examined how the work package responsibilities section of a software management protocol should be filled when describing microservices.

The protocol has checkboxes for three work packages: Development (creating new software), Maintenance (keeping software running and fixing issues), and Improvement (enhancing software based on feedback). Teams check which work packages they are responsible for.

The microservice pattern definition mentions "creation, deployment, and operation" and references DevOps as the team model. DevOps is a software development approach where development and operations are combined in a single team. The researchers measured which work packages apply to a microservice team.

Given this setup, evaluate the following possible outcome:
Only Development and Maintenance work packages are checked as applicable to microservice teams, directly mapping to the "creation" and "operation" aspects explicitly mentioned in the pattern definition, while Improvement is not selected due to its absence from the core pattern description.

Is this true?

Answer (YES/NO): NO